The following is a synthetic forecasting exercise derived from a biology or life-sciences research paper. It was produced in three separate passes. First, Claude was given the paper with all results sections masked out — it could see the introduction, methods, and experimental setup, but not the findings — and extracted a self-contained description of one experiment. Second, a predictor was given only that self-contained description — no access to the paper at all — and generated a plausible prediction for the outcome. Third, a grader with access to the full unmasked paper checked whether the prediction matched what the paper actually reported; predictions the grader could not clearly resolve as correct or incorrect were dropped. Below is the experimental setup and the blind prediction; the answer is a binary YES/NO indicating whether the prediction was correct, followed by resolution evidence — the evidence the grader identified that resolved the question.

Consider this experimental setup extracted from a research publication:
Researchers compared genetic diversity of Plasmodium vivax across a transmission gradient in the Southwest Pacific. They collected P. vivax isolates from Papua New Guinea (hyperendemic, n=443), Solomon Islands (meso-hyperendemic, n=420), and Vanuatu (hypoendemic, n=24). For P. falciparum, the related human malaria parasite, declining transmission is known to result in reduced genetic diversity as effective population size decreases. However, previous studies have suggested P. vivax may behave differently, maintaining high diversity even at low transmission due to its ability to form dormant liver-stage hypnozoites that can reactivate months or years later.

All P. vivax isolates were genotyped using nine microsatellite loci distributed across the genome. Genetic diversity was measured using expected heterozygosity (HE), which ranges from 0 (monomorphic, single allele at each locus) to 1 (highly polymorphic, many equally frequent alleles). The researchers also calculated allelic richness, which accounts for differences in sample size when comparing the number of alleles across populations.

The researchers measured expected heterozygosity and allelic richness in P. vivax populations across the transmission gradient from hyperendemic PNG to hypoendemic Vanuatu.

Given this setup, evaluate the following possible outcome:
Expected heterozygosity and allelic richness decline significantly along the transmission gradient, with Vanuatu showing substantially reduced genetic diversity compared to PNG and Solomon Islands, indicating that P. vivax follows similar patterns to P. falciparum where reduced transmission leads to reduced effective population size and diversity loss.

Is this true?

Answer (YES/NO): NO